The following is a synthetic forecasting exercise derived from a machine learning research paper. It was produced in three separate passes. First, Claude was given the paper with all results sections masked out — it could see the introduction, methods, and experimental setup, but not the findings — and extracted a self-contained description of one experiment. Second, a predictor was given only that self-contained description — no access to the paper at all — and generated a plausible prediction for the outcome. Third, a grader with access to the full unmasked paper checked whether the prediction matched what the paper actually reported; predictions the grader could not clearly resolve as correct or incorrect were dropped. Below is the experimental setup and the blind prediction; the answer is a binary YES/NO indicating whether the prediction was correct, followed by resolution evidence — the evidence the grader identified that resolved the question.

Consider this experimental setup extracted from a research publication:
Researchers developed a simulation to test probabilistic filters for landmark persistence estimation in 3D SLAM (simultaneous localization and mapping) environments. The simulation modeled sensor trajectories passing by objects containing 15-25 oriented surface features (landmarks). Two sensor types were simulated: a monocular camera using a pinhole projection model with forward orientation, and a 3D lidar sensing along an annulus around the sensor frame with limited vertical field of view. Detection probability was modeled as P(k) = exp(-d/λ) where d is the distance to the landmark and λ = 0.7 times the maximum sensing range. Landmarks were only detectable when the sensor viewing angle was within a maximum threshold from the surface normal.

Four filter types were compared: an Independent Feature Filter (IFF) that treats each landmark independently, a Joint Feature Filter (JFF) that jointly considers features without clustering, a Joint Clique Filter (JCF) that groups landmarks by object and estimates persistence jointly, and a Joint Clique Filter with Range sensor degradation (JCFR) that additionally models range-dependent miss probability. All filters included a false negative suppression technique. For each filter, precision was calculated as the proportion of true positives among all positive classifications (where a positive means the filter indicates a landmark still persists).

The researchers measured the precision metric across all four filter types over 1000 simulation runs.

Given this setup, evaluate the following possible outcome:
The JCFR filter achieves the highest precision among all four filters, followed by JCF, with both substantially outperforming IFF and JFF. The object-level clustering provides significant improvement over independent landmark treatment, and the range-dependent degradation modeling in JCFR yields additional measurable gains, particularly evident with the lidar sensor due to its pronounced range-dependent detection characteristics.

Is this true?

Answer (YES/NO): NO